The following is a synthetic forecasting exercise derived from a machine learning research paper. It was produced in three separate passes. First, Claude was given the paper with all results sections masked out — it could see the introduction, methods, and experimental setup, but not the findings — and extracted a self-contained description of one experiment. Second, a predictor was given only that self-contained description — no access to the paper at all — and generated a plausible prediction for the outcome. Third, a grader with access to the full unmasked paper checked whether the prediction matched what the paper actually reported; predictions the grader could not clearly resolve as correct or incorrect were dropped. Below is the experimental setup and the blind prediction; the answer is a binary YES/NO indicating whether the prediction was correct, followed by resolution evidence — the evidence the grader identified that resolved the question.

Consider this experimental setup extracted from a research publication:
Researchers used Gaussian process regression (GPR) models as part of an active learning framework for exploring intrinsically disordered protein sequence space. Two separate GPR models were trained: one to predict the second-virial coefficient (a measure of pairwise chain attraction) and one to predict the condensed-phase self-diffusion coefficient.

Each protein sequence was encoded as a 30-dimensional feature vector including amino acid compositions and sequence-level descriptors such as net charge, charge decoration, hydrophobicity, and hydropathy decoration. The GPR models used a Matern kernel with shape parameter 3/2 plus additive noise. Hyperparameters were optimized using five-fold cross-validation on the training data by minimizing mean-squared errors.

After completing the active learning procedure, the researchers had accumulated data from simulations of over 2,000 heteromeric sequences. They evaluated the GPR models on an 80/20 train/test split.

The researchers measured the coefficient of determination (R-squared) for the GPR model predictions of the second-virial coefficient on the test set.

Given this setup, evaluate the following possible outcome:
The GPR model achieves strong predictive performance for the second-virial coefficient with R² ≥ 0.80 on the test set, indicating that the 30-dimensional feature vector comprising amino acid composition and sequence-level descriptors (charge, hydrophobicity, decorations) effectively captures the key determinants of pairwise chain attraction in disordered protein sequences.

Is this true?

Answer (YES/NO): YES